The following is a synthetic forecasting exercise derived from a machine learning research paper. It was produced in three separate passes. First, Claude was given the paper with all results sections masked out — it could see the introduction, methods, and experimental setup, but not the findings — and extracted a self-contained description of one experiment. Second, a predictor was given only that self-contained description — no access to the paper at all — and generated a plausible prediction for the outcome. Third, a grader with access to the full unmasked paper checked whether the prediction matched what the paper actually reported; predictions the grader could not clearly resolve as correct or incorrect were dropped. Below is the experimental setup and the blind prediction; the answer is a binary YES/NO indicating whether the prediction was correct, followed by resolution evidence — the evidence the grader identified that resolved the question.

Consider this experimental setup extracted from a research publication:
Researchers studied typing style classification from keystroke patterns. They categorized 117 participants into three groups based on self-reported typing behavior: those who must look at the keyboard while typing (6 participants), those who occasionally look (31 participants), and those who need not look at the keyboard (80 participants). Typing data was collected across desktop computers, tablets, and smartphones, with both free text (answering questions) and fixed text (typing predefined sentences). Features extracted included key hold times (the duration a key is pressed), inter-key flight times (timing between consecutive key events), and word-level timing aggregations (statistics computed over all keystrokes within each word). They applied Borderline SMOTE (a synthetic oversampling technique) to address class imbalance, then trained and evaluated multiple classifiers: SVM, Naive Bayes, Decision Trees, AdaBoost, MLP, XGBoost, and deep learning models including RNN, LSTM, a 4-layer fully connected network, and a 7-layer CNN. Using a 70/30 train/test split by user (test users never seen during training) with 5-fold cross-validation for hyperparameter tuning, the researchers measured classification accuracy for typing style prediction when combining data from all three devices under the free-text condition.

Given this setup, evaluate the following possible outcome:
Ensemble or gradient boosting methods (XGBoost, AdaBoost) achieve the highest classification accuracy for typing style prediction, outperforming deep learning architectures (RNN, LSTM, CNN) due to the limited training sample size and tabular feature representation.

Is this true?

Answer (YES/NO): NO